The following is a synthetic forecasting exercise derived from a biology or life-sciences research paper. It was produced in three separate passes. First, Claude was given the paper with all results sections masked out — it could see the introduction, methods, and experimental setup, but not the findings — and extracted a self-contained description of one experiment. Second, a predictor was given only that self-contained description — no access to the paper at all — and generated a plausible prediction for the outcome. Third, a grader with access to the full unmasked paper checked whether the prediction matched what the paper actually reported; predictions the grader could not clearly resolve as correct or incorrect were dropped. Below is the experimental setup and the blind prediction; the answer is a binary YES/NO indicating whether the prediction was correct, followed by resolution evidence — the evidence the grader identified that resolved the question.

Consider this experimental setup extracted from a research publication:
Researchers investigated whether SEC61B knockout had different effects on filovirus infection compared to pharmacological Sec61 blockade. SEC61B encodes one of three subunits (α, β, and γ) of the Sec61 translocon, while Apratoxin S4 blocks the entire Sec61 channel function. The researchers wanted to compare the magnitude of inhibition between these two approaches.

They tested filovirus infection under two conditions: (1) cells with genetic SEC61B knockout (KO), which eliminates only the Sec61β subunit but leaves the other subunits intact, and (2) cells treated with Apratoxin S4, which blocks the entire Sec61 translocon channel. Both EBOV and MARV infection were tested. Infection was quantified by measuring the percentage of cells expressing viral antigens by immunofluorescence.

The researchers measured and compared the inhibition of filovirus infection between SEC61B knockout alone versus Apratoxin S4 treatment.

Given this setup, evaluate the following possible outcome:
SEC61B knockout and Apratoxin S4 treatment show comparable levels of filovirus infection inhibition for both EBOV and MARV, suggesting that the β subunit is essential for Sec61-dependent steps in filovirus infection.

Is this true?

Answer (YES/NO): NO